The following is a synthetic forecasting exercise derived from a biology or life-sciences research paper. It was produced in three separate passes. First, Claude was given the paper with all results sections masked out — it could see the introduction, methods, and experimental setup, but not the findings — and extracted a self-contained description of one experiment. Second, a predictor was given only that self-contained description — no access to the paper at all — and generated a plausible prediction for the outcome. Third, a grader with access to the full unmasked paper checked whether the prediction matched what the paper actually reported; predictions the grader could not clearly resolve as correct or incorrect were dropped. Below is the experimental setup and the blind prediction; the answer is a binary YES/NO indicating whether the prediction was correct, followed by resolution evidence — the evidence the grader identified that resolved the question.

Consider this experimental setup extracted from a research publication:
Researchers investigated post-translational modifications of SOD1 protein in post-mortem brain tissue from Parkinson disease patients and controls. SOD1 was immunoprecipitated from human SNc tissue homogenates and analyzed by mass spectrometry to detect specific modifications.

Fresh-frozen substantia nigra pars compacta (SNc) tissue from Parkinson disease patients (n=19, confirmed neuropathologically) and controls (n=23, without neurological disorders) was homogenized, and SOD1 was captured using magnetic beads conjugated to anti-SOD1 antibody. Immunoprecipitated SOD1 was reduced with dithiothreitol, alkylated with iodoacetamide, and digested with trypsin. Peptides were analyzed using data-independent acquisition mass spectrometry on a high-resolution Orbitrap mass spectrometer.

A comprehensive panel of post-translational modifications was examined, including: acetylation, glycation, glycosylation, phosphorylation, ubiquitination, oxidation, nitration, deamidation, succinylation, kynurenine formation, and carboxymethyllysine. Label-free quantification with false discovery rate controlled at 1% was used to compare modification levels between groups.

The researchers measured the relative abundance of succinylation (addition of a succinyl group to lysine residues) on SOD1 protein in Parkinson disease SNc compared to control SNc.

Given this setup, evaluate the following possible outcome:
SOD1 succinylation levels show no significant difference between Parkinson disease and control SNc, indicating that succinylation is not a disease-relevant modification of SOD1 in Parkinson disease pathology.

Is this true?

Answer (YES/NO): YES